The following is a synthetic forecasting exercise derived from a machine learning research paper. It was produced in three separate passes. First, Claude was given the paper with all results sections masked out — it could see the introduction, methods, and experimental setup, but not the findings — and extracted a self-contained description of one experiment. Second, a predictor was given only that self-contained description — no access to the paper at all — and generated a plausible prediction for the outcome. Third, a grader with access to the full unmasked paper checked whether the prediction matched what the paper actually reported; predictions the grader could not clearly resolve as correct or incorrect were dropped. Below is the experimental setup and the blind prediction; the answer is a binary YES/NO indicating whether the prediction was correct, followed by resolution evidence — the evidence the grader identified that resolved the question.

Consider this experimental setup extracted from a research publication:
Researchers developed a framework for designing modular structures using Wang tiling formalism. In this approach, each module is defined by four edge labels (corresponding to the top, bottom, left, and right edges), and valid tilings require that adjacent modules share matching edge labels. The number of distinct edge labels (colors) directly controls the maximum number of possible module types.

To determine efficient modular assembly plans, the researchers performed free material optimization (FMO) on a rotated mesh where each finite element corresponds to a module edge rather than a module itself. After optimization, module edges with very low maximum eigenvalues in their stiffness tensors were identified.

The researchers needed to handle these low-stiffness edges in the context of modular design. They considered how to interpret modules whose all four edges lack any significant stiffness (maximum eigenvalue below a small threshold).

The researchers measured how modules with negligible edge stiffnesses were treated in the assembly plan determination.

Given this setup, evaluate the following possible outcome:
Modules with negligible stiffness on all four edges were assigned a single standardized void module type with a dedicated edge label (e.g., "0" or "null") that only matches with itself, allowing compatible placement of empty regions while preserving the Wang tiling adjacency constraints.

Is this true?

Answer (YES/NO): NO